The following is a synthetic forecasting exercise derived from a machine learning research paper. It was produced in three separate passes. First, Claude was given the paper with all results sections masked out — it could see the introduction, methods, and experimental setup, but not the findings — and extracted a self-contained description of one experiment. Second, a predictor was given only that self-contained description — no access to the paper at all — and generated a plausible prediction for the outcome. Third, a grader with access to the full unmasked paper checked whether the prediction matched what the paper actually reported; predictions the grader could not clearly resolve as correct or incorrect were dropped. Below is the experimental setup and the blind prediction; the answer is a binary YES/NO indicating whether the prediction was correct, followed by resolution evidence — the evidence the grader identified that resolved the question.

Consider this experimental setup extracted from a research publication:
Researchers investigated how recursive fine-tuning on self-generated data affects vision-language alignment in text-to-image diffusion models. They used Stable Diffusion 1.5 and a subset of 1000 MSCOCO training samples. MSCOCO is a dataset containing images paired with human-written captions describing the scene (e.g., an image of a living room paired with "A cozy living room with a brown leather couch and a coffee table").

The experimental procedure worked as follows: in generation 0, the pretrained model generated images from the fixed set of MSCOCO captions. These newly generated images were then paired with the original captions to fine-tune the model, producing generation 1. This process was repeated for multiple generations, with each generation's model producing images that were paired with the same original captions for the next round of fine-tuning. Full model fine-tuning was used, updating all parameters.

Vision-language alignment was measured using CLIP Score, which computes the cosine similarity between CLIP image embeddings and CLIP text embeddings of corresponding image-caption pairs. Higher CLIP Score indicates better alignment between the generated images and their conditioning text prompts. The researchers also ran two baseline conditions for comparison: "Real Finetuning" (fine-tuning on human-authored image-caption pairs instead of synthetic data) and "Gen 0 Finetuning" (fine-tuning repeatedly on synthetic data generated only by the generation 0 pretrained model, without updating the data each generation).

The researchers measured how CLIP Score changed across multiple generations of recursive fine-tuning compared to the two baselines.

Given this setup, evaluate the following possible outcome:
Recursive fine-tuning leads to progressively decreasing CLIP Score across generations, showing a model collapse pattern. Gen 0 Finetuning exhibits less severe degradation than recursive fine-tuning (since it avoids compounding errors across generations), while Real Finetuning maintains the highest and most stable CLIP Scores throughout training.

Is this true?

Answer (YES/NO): NO